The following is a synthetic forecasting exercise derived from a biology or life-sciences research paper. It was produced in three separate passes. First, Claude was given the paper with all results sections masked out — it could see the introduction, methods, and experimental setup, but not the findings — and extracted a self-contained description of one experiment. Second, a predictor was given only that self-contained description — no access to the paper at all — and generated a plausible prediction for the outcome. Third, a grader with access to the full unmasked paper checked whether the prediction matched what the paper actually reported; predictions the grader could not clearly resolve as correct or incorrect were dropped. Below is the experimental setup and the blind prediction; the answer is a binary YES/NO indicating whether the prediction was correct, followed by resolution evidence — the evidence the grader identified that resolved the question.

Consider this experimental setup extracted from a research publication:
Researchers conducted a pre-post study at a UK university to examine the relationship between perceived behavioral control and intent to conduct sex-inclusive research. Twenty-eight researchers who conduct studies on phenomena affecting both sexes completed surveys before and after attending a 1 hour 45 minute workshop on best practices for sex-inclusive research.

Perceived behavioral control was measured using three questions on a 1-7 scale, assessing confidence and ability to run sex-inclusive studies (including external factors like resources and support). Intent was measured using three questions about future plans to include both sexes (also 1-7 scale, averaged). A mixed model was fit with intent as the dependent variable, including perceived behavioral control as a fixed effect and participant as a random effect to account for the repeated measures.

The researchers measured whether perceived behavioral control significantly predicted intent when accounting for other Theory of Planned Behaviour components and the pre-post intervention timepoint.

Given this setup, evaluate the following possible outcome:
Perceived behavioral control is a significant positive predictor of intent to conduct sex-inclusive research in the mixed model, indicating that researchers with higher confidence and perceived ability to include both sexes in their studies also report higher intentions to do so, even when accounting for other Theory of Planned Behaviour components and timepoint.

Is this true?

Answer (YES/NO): NO